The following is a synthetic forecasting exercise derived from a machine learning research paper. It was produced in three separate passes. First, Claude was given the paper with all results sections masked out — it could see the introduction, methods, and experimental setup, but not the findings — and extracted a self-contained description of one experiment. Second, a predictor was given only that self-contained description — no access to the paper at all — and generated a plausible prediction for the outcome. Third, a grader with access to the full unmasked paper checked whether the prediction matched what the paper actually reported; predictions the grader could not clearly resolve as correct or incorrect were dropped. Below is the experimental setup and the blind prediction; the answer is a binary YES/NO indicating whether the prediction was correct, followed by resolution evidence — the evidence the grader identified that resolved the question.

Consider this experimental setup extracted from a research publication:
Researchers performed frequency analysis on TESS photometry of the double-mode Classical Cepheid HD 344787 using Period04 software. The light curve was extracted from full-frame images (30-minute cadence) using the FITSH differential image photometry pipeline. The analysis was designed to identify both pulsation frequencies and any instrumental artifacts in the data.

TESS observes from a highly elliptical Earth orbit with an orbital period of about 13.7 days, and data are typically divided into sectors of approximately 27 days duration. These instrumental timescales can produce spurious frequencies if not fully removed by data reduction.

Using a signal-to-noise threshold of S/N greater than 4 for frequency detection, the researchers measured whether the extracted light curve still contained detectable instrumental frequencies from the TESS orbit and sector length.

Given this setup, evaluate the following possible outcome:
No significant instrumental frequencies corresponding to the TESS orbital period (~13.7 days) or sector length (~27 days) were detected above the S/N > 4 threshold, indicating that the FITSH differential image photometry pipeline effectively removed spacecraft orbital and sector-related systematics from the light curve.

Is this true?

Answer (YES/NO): NO